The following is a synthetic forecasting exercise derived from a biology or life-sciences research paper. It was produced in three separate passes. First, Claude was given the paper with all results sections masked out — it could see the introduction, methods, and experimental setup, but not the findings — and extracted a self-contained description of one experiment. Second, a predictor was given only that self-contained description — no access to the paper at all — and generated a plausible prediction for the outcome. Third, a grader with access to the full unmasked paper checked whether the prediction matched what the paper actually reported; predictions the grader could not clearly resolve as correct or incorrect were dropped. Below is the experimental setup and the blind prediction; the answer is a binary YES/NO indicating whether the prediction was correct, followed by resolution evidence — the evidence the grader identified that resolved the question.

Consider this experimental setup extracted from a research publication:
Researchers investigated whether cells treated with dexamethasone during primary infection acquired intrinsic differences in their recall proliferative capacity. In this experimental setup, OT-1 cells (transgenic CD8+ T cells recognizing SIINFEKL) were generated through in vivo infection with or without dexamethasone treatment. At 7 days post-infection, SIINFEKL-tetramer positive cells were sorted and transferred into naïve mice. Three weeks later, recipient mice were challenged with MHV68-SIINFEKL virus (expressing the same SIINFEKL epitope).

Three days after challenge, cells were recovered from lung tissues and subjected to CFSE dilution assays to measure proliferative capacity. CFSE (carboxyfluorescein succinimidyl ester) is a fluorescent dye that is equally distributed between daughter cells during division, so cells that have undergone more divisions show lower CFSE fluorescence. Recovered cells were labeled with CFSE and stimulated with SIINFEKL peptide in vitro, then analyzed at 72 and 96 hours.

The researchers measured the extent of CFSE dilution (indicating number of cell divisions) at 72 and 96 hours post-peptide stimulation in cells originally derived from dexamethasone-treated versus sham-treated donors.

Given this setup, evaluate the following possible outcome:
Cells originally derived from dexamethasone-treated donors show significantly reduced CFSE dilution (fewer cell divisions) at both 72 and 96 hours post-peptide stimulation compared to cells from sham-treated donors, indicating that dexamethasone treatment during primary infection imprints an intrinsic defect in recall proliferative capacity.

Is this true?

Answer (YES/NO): NO